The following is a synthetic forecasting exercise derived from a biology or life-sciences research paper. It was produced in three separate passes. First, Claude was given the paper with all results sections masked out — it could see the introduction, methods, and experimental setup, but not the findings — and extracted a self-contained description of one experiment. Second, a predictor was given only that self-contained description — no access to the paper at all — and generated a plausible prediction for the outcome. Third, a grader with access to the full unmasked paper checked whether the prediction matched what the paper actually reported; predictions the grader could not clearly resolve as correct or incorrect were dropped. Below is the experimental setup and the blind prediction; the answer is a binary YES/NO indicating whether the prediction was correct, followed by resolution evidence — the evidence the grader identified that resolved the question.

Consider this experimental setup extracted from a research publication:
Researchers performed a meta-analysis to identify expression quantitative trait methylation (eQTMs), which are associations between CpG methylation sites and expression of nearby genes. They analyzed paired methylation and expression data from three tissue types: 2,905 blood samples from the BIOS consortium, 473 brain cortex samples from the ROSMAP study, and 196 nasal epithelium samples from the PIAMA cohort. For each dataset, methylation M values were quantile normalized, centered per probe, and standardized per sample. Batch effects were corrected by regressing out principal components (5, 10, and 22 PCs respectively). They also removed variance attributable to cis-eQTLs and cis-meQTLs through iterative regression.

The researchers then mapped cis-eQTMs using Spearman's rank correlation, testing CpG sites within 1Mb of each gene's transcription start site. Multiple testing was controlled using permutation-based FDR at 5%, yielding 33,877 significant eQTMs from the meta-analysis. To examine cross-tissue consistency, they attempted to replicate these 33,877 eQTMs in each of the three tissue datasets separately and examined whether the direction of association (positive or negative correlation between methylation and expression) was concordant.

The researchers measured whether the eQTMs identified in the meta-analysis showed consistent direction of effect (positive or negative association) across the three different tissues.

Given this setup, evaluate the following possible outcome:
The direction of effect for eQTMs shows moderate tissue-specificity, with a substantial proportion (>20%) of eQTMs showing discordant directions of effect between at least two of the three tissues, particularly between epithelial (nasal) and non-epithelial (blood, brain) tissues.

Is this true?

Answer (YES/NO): NO